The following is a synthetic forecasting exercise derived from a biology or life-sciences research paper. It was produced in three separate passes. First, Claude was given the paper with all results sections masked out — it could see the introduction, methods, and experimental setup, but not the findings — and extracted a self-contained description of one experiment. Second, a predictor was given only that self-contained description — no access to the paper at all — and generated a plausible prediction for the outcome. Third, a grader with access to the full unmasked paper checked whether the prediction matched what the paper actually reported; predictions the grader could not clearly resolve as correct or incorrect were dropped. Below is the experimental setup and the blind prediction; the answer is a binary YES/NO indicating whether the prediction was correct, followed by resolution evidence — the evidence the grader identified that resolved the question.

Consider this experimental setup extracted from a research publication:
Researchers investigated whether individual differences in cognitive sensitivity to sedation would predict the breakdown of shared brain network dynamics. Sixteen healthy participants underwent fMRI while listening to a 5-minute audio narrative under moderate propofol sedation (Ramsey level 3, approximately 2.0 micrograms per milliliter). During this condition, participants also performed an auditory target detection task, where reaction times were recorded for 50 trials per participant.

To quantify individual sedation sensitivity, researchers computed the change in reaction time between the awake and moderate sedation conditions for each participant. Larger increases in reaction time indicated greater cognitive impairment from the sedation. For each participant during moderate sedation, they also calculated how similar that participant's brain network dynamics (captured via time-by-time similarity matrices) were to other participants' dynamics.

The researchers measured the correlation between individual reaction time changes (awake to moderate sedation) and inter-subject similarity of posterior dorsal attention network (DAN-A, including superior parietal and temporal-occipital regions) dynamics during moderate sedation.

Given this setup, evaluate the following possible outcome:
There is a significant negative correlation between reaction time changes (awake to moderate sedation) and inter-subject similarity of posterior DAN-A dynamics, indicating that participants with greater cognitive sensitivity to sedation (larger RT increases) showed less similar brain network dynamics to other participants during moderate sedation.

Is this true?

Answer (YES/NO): NO